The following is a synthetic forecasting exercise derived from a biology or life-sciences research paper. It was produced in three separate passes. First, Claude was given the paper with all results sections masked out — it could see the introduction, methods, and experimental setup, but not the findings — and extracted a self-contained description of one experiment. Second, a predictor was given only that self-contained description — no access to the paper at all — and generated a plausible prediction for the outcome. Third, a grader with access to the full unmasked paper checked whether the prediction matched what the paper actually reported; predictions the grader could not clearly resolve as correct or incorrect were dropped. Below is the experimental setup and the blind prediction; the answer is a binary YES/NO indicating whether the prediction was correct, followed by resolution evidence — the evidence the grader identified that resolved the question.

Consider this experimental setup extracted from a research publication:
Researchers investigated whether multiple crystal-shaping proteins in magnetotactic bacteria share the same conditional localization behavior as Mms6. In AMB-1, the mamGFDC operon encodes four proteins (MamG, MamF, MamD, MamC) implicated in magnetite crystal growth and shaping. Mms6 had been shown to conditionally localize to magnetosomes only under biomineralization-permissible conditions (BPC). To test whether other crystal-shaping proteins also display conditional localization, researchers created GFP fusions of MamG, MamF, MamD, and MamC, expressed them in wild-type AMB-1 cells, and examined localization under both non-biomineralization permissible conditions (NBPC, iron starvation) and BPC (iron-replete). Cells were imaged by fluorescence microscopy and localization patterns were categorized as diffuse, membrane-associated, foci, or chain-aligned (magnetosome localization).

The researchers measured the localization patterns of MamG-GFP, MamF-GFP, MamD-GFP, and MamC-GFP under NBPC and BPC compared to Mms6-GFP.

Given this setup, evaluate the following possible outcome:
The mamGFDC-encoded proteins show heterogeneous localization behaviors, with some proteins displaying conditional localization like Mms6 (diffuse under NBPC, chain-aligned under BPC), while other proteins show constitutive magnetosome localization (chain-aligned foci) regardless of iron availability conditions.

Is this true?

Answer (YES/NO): YES